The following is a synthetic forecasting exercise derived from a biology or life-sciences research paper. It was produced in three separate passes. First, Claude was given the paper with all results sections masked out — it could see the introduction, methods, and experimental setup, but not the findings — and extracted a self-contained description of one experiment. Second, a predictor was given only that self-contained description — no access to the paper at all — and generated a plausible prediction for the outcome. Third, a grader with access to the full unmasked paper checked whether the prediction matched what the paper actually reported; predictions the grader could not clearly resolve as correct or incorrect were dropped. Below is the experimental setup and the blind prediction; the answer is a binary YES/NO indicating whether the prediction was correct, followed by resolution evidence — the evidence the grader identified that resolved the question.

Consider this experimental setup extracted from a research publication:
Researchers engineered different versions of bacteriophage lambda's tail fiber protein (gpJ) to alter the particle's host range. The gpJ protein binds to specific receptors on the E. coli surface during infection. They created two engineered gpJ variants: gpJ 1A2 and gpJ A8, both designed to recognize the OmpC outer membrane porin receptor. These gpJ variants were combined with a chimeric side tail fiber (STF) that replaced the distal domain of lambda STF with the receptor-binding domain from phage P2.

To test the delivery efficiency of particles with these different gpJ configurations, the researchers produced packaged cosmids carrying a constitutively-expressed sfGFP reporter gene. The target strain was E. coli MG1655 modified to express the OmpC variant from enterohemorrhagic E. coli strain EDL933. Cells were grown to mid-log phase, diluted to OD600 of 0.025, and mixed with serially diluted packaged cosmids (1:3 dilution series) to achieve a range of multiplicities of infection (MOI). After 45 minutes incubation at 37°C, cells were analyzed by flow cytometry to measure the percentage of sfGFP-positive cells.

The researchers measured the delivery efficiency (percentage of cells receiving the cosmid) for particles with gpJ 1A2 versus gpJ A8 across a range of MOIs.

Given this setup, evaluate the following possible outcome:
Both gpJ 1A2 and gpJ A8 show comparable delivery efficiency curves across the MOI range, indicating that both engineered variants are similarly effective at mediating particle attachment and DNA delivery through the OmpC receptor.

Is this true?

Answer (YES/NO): YES